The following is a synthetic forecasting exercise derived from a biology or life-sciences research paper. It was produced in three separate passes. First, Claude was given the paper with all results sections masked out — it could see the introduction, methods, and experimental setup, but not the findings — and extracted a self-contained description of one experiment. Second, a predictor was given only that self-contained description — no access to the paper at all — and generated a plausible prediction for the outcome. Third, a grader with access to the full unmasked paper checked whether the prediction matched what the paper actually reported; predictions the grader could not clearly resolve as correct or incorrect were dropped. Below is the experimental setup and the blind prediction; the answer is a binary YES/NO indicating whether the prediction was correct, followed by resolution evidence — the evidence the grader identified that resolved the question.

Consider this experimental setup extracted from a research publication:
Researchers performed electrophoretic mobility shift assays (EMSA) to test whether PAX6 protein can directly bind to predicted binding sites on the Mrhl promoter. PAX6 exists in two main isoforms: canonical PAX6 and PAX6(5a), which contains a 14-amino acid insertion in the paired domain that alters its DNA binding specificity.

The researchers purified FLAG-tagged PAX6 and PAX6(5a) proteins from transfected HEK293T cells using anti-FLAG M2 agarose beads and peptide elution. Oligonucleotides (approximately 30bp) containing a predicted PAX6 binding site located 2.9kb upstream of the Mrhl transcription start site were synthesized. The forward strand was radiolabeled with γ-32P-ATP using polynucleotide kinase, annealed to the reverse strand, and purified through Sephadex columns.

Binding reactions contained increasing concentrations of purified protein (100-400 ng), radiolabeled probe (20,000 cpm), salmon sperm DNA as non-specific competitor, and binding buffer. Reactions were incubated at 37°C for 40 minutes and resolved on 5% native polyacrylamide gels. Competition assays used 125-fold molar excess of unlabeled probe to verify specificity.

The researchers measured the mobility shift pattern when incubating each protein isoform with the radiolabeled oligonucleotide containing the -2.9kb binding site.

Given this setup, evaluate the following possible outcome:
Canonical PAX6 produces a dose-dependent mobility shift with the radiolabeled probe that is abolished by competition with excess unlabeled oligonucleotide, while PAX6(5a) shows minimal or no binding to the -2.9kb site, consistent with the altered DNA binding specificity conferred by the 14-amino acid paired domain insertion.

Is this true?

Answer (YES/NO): YES